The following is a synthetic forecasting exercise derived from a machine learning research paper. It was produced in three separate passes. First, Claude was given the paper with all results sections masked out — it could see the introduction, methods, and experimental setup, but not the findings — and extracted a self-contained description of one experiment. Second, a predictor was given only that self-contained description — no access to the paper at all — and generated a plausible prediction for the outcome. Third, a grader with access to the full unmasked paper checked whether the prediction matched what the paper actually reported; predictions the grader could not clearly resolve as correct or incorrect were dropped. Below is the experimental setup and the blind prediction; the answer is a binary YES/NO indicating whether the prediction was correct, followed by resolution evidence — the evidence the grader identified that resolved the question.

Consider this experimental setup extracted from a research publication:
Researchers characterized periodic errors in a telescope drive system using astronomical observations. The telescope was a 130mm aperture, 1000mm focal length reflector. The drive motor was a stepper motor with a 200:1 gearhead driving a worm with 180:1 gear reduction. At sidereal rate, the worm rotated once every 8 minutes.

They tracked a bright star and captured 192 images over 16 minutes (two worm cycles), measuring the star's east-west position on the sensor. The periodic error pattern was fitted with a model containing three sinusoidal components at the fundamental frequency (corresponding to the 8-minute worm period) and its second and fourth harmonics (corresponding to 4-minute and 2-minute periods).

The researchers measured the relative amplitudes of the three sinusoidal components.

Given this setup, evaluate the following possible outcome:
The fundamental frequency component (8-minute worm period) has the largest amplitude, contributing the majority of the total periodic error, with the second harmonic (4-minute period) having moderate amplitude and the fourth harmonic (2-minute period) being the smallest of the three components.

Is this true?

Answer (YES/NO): YES